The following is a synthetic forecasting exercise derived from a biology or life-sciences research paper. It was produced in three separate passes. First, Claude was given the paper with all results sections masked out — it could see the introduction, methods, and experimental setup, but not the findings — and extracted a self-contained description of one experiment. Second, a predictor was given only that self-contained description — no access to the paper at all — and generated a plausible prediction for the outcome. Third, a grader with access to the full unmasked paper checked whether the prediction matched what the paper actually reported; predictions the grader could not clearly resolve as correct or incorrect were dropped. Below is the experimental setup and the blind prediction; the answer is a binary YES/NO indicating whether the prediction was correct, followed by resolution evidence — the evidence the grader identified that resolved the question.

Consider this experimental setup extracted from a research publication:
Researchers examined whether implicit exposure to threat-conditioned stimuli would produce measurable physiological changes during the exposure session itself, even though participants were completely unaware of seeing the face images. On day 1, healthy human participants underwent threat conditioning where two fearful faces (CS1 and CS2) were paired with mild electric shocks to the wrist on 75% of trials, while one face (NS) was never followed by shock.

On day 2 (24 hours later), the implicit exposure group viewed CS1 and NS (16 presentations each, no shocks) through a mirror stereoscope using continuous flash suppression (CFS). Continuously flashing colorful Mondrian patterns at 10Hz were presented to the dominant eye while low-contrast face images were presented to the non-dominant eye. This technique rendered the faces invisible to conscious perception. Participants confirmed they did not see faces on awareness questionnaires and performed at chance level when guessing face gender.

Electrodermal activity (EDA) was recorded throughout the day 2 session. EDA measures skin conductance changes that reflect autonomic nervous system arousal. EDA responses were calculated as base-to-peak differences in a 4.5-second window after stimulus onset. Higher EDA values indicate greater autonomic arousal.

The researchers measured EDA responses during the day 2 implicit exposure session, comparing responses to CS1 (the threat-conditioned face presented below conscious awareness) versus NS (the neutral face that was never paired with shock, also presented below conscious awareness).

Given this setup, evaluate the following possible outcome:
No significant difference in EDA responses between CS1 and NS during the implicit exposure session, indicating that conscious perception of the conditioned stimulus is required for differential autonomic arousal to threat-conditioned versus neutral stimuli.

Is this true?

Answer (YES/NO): YES